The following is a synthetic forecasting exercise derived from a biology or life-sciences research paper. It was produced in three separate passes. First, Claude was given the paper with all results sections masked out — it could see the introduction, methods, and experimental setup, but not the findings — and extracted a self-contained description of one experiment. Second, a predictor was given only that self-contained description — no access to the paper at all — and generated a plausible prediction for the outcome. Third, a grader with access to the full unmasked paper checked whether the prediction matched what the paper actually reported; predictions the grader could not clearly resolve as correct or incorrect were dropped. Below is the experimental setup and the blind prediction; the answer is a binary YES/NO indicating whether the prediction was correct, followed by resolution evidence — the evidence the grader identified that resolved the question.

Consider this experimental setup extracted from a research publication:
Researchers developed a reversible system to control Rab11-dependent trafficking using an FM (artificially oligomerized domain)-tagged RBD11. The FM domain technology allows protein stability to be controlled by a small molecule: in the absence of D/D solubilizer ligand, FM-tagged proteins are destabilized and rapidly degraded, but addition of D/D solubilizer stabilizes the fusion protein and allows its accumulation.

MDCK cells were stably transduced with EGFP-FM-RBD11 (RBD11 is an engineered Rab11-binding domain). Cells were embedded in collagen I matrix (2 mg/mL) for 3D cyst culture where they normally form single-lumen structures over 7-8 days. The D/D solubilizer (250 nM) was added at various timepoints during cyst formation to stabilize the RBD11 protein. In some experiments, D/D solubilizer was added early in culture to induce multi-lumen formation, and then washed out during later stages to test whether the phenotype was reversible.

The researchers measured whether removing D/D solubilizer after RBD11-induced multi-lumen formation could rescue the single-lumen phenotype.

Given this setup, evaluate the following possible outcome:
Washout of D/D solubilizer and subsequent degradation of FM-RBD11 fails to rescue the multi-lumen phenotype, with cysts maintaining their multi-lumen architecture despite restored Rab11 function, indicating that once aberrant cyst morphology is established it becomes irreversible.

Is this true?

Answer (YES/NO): NO